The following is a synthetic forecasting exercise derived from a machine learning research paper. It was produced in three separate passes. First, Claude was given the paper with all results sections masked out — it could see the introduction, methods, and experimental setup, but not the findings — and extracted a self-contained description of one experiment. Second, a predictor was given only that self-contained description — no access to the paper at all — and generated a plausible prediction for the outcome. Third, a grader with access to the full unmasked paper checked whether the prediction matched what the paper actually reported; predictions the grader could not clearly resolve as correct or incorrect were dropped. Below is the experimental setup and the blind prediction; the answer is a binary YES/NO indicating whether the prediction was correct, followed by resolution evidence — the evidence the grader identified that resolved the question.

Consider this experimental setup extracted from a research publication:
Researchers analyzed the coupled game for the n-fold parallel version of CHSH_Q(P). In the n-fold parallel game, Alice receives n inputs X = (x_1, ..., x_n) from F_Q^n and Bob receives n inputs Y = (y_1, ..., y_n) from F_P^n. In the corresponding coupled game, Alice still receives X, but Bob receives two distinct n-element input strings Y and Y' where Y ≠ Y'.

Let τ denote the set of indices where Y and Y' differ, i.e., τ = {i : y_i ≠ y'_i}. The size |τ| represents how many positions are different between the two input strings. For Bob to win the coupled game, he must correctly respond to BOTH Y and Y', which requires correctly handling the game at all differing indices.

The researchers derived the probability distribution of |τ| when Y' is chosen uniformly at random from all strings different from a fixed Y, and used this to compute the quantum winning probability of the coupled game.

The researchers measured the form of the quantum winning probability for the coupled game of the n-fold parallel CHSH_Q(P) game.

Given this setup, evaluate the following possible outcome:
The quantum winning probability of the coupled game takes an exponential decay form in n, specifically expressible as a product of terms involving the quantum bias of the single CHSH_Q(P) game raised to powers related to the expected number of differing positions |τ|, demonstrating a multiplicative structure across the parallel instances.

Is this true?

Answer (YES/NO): NO